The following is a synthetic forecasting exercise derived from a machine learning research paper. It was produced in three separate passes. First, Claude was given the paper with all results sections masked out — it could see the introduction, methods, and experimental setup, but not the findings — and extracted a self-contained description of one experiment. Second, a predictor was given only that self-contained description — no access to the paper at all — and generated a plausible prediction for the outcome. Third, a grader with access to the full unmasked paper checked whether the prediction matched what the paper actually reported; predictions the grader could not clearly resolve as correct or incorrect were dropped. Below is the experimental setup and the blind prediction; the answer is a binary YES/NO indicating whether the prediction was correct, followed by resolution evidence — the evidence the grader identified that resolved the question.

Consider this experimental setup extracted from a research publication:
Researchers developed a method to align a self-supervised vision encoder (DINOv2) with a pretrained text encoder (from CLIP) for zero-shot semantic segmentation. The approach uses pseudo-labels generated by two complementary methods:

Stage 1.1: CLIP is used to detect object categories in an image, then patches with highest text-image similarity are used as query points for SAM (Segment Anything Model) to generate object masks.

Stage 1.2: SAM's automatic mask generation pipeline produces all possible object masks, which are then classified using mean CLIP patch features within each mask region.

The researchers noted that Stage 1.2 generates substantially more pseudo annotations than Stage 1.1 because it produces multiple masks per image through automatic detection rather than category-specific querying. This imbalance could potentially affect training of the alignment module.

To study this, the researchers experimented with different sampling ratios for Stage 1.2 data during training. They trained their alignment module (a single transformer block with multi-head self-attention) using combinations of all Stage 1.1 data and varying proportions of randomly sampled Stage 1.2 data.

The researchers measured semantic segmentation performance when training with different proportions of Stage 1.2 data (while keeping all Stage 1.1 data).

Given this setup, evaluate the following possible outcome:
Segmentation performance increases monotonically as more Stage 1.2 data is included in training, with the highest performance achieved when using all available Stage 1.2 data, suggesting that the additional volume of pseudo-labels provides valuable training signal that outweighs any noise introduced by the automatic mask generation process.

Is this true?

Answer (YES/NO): NO